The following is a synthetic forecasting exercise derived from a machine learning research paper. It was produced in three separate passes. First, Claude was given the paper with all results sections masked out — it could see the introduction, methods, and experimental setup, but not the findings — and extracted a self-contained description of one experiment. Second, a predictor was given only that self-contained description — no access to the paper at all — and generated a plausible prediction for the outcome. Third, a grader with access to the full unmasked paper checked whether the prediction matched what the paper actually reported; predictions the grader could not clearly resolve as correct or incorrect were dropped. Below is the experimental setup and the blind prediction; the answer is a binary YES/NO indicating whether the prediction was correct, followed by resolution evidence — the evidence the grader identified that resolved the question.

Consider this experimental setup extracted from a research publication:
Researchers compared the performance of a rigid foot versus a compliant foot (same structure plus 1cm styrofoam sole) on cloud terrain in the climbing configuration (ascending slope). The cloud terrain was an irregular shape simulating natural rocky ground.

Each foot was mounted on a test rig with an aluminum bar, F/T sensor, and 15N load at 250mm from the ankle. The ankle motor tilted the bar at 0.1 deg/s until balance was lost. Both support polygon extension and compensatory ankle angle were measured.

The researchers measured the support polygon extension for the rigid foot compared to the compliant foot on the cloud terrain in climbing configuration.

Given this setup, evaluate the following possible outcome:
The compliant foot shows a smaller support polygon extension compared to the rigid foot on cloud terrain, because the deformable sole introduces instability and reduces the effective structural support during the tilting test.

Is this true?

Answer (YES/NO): YES